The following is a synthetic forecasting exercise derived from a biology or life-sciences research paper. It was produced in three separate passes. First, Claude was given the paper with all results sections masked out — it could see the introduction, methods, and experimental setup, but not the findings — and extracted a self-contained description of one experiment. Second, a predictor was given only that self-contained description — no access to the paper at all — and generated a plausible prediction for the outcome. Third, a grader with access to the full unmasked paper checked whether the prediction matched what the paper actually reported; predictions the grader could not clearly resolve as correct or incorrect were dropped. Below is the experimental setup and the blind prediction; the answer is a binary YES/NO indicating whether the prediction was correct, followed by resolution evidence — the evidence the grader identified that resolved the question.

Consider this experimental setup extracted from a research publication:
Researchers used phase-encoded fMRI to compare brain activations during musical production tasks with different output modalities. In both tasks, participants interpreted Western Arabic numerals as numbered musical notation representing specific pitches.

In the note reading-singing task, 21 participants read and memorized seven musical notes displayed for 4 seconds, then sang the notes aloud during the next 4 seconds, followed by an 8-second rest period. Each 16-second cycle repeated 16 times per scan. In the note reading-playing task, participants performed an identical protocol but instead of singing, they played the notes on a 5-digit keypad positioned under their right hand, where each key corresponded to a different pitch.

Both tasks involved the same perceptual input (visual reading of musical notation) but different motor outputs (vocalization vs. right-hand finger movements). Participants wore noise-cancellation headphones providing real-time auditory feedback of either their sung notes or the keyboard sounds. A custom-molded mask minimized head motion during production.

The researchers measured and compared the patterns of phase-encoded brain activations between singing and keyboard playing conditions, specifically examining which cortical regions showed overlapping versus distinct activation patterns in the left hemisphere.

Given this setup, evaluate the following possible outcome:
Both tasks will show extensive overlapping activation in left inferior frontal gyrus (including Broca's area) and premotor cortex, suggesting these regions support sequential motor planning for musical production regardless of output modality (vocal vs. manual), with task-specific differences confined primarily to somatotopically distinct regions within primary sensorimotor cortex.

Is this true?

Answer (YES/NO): NO